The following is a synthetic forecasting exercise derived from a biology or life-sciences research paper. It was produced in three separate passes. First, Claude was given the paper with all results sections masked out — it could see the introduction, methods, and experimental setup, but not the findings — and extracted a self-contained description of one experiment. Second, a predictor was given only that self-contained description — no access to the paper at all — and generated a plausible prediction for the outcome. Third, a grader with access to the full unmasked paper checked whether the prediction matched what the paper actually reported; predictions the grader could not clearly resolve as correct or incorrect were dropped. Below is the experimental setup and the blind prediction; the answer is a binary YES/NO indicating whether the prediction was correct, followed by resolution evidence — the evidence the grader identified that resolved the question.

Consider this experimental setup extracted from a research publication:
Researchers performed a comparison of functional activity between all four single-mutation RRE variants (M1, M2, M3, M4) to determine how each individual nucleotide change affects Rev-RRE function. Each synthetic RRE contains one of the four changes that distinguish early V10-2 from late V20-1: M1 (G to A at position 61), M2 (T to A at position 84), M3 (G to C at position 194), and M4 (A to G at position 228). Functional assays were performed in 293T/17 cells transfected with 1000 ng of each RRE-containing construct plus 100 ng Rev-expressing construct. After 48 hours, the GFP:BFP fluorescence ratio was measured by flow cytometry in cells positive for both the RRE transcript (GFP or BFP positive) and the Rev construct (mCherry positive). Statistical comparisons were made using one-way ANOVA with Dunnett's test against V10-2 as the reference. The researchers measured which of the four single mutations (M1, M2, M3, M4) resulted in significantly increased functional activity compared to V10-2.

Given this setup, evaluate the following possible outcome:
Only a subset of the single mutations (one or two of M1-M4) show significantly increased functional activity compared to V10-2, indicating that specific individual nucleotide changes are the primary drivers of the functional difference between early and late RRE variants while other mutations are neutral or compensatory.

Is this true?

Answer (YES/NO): NO